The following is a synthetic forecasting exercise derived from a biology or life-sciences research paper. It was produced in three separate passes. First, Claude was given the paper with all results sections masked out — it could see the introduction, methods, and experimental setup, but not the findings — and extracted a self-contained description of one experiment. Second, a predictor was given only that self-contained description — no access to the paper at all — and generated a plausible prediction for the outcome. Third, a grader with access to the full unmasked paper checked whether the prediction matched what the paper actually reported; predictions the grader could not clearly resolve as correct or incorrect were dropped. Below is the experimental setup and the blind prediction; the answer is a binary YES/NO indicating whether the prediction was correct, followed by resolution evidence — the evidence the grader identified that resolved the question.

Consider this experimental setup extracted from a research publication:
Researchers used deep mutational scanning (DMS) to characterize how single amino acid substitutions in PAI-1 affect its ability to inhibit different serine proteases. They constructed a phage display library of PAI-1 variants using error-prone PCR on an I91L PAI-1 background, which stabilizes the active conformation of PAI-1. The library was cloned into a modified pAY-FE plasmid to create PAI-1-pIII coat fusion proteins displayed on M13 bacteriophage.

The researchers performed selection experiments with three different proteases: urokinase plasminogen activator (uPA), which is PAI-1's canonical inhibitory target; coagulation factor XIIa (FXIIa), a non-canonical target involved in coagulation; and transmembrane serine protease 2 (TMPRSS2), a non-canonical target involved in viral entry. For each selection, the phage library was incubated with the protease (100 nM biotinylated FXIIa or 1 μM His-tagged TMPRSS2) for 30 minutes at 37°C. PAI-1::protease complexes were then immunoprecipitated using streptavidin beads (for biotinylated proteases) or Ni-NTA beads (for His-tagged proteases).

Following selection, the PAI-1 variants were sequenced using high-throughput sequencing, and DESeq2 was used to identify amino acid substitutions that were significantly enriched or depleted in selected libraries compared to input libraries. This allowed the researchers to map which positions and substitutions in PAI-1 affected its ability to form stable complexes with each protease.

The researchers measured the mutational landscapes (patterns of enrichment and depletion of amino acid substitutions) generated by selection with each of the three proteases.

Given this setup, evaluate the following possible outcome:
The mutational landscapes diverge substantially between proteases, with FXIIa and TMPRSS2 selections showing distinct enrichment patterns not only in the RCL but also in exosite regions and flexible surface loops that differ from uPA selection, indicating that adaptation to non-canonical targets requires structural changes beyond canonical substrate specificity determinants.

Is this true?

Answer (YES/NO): NO